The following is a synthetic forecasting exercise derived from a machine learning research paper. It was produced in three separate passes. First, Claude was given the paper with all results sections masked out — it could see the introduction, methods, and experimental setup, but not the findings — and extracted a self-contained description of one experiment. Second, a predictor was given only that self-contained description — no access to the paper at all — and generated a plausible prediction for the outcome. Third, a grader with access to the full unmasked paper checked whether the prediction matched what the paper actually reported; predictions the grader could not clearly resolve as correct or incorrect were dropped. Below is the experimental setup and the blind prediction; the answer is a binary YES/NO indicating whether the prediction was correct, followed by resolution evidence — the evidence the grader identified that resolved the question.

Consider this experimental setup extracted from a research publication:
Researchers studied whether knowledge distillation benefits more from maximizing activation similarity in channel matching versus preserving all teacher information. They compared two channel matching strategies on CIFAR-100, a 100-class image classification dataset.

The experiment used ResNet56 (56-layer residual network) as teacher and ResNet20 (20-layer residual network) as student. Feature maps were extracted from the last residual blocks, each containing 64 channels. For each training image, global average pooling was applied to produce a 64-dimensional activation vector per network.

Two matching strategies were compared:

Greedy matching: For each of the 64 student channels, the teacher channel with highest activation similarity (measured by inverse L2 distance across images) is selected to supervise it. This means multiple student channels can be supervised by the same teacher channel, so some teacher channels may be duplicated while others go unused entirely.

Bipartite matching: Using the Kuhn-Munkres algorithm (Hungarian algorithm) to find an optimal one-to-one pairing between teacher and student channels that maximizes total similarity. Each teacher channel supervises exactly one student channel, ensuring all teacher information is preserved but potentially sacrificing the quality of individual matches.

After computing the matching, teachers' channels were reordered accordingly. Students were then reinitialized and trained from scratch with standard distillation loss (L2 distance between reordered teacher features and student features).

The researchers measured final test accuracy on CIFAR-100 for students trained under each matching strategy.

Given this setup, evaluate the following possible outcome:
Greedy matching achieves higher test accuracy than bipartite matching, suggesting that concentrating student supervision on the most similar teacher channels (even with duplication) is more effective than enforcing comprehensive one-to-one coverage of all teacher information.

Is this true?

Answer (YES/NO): NO